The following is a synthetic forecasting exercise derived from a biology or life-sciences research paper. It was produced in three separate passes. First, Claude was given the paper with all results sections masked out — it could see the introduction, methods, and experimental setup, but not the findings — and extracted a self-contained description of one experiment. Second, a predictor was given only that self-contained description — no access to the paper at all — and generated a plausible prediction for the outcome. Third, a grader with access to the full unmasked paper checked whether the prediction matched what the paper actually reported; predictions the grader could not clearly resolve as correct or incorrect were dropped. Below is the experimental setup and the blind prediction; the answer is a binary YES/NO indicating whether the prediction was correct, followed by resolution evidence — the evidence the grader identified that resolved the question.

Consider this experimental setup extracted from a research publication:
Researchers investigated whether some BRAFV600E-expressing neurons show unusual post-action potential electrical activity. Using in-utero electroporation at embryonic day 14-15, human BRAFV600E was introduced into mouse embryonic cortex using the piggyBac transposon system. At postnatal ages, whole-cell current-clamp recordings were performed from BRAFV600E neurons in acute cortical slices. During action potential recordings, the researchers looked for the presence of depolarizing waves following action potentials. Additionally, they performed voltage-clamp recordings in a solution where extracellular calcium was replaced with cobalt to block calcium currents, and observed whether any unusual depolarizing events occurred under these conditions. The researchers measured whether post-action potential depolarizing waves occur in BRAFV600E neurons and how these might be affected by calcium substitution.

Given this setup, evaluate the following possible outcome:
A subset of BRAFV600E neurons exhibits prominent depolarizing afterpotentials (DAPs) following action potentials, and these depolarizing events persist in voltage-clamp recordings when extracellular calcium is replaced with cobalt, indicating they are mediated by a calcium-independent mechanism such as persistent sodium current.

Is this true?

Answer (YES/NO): NO